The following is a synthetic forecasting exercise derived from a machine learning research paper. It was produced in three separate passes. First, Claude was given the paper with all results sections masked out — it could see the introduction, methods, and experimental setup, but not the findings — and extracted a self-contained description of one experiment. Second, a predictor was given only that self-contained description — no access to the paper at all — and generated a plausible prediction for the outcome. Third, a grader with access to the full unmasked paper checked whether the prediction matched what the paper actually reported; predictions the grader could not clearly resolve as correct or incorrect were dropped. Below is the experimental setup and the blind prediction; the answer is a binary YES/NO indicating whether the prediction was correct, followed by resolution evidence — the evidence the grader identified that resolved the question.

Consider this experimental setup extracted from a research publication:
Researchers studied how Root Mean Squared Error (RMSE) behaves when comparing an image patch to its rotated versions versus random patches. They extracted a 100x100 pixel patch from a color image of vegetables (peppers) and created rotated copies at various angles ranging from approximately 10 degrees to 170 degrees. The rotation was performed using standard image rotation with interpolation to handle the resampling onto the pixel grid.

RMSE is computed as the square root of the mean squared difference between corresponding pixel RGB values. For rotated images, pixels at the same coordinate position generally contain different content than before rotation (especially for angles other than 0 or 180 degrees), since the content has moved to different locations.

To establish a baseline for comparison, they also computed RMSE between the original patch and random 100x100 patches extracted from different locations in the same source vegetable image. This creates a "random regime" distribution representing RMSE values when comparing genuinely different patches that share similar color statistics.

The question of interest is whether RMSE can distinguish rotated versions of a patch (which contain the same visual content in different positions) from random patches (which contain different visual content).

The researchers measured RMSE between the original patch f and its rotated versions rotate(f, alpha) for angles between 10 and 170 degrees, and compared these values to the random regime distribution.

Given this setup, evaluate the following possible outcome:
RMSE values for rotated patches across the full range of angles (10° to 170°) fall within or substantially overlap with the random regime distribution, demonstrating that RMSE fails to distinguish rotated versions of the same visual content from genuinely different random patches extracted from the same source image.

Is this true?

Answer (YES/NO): YES